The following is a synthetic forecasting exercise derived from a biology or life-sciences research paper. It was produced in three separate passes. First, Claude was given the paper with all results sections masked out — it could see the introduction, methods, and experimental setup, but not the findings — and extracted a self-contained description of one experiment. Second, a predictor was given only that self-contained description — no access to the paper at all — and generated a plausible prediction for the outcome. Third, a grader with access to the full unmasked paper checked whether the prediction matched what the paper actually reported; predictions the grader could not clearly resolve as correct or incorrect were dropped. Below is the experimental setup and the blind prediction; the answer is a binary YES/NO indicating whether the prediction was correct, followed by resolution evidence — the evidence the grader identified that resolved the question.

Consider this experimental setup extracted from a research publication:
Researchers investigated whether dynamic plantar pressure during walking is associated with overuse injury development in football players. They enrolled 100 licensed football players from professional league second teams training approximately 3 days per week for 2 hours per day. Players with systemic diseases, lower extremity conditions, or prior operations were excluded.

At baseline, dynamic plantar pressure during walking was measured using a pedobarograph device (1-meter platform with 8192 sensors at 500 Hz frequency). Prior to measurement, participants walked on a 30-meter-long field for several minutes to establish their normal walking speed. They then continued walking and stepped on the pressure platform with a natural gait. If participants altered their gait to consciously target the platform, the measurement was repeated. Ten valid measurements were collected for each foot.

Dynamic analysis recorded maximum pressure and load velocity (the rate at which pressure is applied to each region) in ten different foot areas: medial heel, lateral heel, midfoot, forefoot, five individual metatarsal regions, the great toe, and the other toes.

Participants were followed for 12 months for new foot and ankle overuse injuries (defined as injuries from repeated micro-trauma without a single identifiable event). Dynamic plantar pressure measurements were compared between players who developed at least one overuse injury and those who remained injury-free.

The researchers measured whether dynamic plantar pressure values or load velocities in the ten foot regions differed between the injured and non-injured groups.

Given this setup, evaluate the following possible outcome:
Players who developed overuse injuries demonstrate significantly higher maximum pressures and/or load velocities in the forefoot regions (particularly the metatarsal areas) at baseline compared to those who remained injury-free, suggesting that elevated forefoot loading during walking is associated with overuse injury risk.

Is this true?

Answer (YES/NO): NO